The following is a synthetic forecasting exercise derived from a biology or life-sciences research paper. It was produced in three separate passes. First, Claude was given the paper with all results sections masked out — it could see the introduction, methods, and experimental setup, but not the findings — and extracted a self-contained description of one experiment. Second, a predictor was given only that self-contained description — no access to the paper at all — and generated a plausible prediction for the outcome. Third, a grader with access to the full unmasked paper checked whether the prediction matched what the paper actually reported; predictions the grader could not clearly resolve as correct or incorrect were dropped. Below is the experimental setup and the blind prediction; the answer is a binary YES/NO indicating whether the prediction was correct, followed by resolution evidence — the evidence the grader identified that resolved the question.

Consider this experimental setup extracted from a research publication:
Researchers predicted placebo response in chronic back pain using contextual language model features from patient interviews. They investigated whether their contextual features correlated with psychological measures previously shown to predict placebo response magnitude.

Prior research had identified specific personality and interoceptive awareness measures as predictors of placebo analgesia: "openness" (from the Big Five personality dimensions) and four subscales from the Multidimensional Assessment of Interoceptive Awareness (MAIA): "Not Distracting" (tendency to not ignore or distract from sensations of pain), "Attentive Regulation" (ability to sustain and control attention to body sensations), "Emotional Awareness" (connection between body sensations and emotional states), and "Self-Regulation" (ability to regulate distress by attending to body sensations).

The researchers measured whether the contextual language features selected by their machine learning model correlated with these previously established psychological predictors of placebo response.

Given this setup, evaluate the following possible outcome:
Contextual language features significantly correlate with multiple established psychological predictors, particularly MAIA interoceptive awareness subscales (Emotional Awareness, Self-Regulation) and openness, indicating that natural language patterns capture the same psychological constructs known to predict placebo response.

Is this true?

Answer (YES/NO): NO